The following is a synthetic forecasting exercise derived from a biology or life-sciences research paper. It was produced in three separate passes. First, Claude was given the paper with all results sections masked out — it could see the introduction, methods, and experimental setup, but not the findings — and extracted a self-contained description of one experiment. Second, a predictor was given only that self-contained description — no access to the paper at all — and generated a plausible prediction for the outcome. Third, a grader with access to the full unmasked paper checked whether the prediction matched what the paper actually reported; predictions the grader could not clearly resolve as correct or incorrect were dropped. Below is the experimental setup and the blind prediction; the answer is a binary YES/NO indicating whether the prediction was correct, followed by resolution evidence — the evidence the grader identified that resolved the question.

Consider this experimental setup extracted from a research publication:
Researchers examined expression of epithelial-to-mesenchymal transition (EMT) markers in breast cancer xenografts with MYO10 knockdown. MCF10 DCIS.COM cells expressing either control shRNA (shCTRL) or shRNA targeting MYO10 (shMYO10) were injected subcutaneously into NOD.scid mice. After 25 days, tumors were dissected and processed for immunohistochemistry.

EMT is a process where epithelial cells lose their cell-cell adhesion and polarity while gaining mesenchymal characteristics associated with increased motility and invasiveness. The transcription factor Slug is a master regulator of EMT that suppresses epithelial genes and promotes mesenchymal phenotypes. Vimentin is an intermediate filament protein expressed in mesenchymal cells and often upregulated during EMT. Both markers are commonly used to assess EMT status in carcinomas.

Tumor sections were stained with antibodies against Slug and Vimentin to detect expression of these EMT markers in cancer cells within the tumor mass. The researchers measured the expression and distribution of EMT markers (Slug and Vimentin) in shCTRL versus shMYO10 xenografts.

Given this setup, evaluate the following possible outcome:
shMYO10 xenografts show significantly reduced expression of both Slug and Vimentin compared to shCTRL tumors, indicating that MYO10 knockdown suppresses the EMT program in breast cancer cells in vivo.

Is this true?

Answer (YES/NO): NO